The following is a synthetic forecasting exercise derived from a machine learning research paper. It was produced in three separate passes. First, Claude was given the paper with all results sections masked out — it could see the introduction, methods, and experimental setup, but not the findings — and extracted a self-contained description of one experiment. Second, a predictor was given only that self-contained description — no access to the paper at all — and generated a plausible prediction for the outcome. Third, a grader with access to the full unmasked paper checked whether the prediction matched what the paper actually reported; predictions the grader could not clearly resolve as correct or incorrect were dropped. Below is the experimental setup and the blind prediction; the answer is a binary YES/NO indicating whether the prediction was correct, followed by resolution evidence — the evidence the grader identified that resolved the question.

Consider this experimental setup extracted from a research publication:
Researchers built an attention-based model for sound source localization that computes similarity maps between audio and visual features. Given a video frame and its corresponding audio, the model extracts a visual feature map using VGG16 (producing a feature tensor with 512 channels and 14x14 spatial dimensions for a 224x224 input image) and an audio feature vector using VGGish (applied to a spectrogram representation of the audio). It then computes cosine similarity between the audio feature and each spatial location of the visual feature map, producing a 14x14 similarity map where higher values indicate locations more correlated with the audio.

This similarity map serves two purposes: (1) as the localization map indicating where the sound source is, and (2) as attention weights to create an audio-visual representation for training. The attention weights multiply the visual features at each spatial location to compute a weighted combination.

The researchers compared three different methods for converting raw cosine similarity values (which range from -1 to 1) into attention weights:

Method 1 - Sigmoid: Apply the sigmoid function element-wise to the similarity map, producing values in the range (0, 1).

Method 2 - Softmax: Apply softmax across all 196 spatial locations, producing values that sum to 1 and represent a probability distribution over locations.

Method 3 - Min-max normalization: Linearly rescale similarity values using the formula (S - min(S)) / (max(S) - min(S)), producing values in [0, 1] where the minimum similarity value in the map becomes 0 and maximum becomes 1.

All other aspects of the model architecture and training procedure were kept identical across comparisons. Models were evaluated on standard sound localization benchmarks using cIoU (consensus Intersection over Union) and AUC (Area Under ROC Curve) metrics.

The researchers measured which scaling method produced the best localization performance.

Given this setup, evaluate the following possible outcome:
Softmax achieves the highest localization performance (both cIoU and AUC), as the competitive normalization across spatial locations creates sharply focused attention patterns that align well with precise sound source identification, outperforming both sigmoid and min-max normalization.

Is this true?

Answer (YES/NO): NO